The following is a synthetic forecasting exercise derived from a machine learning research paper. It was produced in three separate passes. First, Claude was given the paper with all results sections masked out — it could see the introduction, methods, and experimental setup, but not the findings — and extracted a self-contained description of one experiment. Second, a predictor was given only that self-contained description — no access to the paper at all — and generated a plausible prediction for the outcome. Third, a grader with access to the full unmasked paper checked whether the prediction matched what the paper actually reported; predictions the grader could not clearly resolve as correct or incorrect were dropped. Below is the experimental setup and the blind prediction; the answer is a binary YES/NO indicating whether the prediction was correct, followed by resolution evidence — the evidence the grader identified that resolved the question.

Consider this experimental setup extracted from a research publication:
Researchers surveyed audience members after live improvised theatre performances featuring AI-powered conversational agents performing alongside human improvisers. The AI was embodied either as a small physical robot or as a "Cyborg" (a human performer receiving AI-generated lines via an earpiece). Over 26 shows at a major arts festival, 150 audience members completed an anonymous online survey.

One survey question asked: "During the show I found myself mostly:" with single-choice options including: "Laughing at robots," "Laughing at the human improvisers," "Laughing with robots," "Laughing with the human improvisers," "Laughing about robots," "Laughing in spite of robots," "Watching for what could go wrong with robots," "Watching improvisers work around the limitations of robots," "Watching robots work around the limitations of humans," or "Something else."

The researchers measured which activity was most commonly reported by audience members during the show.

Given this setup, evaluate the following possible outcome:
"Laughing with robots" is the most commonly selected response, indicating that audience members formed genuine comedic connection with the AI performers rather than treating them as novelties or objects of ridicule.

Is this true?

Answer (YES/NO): NO